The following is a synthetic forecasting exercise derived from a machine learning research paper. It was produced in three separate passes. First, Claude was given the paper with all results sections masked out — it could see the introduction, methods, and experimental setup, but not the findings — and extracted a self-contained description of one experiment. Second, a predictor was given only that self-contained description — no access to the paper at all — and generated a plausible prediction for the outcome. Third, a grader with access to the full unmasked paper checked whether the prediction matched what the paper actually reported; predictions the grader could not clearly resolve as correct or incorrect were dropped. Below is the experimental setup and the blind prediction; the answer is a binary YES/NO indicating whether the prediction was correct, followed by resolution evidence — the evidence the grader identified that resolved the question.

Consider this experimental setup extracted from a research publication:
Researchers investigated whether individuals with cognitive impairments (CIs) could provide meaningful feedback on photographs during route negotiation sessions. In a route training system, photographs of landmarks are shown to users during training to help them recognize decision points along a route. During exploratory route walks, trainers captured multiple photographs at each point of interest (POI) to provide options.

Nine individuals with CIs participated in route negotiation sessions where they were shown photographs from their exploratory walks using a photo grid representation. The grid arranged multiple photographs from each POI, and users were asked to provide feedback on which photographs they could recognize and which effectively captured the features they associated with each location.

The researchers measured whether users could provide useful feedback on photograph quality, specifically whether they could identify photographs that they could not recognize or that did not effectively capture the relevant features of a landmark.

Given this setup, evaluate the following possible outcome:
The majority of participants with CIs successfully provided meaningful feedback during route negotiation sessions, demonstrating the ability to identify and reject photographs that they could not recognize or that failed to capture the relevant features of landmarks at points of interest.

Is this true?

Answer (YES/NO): YES